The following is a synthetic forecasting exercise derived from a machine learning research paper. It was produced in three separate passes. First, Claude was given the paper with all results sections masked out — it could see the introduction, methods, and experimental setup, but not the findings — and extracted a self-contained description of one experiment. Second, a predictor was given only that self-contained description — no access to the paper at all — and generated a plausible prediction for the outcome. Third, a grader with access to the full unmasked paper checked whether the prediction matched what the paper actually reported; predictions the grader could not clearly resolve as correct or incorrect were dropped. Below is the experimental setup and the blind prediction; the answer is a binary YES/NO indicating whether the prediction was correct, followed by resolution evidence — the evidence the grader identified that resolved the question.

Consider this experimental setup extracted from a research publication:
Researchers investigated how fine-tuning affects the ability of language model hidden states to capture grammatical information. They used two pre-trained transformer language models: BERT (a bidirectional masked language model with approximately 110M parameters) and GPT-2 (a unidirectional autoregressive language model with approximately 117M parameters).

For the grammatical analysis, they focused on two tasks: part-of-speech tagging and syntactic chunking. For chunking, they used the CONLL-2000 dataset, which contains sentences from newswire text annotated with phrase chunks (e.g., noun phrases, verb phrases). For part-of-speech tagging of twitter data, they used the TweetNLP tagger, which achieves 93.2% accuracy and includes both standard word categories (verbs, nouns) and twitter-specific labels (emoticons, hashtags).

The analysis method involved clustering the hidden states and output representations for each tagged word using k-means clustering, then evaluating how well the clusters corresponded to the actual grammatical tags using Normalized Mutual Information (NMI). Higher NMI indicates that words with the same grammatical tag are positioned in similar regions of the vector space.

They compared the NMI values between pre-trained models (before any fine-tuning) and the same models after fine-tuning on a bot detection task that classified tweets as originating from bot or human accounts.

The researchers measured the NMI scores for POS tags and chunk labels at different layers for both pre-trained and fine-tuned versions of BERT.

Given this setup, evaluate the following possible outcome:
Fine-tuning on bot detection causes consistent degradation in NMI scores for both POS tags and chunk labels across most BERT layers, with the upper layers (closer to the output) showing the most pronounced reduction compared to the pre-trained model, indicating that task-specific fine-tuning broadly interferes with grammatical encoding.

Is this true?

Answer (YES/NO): NO